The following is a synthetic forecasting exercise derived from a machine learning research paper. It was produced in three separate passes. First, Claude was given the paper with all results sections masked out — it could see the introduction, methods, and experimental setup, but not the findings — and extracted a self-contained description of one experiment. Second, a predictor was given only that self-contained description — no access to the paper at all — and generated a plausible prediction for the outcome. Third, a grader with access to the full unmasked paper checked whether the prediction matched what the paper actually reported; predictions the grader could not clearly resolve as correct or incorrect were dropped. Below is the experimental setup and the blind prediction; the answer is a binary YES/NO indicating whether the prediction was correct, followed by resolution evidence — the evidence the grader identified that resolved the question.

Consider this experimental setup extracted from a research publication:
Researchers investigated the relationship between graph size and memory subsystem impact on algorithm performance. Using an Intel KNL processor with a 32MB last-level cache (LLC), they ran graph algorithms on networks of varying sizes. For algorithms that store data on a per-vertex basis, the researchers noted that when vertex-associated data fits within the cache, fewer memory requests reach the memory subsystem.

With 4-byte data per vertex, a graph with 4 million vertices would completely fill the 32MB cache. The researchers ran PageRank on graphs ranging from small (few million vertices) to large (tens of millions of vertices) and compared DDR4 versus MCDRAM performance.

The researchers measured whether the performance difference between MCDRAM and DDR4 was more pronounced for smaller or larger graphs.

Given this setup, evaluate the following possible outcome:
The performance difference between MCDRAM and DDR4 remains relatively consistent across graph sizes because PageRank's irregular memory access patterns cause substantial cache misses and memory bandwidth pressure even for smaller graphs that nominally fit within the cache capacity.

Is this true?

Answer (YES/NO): NO